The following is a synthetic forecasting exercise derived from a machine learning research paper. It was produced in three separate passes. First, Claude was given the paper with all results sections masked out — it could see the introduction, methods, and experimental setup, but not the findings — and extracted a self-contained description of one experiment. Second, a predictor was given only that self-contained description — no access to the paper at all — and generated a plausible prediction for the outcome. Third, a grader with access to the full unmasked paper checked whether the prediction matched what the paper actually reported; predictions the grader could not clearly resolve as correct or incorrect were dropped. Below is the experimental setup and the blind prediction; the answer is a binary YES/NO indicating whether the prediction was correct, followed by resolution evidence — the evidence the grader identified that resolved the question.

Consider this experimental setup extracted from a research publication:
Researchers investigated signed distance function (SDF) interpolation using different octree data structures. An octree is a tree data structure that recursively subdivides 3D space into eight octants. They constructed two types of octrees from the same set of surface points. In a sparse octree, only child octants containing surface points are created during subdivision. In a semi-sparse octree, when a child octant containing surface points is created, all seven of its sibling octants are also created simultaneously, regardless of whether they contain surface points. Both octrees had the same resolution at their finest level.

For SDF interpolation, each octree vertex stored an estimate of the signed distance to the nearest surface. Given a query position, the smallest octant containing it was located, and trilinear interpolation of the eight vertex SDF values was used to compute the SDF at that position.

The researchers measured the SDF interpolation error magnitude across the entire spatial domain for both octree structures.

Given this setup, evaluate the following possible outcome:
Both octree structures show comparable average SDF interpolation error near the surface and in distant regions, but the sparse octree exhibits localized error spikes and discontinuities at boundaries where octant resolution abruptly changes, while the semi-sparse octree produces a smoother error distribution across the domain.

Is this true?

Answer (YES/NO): NO